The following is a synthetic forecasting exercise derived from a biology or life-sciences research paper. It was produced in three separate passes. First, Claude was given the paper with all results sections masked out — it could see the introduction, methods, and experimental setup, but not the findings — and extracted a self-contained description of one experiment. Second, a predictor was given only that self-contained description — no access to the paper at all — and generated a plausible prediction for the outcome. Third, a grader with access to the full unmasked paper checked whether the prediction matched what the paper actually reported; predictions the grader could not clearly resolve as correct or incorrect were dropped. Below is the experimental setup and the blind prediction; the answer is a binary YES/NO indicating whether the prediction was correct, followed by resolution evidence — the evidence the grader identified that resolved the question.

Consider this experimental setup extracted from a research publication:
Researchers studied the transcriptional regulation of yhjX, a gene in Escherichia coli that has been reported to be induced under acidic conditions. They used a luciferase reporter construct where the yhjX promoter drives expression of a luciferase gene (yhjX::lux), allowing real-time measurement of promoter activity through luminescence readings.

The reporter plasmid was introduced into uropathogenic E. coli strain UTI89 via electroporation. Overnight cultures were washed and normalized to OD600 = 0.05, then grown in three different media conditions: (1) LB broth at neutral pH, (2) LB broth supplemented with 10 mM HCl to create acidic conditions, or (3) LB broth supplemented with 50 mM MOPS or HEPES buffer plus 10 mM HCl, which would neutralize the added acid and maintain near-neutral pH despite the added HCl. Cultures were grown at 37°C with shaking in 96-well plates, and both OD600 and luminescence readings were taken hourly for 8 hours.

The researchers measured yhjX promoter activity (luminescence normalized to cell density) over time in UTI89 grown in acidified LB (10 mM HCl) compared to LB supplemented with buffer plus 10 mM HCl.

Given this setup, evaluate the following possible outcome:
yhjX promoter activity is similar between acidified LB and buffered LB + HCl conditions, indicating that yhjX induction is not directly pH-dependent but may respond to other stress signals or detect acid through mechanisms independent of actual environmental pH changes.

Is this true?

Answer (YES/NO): NO